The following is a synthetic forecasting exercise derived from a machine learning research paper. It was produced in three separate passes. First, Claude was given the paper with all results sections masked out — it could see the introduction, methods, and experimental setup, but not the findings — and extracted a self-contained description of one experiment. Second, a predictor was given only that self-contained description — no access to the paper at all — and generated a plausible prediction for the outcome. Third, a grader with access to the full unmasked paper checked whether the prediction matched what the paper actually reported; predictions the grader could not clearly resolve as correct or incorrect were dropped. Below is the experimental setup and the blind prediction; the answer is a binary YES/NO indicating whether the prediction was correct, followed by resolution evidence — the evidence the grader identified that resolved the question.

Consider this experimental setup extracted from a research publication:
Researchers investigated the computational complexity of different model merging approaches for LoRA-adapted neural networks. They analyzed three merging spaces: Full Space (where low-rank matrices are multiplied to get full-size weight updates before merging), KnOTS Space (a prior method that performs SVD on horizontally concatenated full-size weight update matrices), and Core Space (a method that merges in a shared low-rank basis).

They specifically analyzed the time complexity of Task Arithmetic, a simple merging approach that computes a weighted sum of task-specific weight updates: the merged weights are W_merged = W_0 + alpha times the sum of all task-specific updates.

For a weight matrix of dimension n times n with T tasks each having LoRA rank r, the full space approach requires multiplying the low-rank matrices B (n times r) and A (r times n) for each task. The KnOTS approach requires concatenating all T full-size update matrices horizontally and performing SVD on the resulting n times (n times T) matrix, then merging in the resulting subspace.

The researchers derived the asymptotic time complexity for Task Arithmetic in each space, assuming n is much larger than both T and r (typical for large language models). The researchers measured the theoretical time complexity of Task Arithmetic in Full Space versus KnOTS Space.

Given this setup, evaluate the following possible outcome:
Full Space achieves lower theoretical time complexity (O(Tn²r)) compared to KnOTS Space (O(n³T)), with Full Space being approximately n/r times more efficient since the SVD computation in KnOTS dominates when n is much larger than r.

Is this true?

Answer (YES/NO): NO